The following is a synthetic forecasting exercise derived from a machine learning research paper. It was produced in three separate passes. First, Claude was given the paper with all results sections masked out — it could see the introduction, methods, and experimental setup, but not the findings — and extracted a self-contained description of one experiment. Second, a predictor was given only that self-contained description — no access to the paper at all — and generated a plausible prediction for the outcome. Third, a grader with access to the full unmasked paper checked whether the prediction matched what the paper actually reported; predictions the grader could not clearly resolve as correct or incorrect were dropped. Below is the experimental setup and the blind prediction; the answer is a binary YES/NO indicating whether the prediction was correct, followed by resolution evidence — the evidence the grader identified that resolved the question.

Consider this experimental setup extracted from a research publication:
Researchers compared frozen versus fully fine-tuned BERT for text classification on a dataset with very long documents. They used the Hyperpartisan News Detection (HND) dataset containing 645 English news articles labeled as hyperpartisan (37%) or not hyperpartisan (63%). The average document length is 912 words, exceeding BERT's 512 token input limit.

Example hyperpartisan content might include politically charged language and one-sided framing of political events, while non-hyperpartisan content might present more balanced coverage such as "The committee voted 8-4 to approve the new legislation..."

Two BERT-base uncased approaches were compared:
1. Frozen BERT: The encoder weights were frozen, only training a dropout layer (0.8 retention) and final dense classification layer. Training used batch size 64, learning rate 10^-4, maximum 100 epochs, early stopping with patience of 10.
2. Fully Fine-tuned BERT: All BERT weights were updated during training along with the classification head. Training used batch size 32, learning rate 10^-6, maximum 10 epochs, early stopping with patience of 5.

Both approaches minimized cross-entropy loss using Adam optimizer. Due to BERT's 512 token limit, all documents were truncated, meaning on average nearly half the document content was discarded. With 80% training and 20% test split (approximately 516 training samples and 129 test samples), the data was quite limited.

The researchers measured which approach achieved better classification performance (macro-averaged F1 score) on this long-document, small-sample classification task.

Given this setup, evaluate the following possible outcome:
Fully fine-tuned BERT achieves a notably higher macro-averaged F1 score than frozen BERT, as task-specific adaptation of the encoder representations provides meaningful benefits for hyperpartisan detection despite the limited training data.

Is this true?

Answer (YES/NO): YES